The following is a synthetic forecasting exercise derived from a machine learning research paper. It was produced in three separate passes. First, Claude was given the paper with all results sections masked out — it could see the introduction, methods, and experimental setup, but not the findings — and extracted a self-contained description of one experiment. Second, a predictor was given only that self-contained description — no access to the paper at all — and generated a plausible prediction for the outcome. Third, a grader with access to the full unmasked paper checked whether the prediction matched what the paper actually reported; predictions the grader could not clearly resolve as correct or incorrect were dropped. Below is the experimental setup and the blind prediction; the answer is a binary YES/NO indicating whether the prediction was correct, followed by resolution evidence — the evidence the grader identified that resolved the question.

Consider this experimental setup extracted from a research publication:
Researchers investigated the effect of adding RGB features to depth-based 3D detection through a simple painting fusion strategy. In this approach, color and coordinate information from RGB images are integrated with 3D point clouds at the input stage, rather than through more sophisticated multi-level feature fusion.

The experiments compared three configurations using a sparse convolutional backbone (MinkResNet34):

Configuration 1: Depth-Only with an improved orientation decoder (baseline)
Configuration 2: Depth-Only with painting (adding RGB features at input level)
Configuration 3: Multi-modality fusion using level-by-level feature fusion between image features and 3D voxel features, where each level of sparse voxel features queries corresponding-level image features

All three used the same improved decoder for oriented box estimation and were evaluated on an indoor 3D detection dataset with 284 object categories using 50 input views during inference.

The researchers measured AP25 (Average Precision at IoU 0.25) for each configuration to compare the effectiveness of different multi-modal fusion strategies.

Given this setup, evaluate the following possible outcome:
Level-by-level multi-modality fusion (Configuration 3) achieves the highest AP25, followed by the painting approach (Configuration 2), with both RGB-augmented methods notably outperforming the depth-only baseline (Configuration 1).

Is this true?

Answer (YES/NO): NO